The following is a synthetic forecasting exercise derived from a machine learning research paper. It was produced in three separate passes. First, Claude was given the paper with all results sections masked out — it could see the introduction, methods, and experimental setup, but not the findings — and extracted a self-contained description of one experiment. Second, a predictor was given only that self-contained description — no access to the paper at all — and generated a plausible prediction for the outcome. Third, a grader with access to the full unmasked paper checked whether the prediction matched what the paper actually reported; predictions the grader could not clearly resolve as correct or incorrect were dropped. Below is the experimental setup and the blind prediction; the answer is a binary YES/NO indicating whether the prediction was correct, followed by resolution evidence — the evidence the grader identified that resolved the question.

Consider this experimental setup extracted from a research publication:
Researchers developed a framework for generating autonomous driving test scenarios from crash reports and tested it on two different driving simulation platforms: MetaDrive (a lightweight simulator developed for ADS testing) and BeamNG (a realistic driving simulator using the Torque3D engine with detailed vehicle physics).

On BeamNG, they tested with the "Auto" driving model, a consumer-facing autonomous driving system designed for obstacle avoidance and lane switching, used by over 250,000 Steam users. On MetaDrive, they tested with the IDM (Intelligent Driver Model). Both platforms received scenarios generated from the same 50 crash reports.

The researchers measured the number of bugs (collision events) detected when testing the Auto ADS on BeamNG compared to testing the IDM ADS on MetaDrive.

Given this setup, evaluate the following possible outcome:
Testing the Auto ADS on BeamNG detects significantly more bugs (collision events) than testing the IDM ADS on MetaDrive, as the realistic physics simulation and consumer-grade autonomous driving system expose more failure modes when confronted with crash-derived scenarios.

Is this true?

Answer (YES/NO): YES